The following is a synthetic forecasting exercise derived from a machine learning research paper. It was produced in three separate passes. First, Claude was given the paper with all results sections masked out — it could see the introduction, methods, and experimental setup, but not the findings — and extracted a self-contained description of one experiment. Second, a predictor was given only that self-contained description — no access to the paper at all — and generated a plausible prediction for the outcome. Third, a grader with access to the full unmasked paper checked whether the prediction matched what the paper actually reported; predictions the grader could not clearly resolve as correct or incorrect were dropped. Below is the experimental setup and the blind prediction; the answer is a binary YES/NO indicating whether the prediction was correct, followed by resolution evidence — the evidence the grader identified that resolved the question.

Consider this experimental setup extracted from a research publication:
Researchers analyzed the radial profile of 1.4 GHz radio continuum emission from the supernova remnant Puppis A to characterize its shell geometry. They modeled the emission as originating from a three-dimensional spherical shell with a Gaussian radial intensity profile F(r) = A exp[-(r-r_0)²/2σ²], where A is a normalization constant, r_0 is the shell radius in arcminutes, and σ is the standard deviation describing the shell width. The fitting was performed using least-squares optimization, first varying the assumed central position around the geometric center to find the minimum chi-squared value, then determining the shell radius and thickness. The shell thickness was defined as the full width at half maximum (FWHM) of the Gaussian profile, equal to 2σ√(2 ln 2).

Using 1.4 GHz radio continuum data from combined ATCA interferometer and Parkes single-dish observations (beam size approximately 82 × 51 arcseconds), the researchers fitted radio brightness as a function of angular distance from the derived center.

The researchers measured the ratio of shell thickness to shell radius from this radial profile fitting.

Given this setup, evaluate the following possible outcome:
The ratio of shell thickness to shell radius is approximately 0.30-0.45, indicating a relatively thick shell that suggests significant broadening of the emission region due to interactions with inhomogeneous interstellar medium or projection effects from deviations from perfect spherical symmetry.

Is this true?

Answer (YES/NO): NO